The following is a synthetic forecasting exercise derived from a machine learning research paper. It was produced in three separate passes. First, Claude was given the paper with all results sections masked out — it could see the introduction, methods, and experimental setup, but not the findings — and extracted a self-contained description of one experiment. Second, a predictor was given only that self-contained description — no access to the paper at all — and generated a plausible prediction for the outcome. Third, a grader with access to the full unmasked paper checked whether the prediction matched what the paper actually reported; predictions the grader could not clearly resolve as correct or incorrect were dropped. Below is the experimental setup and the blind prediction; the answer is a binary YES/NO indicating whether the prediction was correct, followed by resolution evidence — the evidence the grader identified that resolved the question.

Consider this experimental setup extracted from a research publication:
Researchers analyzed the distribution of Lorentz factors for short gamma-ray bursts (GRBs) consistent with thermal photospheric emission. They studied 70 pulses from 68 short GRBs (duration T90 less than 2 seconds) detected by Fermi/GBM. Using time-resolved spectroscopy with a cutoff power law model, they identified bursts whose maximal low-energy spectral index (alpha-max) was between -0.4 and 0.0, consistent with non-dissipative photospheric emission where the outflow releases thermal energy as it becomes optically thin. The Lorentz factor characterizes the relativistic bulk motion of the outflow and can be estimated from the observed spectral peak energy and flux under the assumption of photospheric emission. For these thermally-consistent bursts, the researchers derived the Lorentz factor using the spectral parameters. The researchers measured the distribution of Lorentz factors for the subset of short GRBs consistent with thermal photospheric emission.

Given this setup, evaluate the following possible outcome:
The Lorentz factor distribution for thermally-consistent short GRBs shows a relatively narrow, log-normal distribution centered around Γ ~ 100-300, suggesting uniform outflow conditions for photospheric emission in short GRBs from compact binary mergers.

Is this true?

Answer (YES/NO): NO